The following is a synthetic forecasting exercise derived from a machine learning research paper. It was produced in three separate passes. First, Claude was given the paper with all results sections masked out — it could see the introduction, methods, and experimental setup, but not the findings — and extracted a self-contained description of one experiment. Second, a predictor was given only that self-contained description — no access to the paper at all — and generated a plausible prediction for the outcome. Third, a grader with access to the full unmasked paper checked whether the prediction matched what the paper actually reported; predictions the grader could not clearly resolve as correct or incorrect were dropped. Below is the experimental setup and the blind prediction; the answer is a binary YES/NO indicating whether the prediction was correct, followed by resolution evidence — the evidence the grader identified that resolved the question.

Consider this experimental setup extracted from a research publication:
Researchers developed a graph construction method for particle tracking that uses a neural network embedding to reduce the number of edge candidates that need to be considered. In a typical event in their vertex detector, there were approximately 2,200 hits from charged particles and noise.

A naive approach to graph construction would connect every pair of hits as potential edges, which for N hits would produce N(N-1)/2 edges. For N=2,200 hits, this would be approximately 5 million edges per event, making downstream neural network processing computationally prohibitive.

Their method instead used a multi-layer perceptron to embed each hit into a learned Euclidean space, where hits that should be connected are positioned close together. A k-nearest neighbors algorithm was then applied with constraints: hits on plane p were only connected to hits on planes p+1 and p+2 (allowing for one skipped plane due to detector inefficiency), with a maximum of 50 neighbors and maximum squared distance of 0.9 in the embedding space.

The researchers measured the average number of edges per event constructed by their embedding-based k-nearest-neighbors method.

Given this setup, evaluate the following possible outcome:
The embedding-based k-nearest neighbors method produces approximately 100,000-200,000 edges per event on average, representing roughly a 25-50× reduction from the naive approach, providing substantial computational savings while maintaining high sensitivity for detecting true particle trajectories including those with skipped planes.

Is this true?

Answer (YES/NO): NO